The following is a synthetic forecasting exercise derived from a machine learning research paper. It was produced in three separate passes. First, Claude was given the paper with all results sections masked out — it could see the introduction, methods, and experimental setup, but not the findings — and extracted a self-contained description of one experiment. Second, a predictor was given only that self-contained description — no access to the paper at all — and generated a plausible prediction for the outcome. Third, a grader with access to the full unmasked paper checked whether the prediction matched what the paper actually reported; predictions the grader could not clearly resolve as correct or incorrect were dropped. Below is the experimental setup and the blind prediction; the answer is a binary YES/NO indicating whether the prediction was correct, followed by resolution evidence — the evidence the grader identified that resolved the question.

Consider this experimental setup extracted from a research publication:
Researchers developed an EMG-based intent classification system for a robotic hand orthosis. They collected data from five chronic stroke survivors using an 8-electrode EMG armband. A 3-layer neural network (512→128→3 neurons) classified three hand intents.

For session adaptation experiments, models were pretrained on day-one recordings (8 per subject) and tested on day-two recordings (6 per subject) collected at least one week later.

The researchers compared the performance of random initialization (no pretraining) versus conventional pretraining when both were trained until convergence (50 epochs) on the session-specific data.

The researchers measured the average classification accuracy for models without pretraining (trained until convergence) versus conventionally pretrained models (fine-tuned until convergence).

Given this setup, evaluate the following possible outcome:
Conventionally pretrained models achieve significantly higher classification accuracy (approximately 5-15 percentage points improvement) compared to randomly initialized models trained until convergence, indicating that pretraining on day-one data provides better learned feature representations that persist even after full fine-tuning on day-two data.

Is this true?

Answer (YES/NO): NO